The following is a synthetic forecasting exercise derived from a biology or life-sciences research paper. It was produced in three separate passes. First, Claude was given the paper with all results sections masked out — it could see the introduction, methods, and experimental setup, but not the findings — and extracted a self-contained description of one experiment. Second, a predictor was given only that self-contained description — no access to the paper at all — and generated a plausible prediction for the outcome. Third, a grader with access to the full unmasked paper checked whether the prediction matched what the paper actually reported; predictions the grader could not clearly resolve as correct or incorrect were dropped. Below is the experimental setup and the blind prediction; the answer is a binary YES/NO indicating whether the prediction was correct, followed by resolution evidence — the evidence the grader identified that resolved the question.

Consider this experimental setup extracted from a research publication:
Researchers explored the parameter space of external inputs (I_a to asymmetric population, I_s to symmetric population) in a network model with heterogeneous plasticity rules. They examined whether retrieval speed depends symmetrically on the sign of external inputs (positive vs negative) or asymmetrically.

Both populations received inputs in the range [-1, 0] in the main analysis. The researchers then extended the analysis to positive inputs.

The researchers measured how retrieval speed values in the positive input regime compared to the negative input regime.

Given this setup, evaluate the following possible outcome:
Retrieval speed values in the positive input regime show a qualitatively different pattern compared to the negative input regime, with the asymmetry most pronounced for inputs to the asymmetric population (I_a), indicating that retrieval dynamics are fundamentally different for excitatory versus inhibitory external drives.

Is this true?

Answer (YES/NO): NO